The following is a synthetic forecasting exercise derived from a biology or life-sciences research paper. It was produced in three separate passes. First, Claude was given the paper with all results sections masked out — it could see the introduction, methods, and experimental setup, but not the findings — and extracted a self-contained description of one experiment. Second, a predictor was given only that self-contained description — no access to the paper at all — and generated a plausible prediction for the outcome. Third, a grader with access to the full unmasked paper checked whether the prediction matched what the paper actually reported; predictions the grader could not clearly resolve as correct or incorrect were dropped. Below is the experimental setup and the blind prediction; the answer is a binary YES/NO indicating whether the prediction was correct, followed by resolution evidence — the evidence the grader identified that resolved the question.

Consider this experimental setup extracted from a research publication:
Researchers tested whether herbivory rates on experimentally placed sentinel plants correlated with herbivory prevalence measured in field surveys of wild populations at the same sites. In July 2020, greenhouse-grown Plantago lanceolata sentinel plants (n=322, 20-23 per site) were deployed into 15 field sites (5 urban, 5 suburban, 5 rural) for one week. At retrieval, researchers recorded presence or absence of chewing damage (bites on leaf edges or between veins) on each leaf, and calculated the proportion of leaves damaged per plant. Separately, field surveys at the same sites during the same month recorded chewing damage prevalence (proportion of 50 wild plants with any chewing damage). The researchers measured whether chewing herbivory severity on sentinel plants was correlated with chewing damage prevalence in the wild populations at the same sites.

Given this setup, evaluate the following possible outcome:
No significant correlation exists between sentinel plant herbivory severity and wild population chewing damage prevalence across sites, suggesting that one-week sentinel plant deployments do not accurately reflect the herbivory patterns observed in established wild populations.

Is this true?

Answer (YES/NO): YES